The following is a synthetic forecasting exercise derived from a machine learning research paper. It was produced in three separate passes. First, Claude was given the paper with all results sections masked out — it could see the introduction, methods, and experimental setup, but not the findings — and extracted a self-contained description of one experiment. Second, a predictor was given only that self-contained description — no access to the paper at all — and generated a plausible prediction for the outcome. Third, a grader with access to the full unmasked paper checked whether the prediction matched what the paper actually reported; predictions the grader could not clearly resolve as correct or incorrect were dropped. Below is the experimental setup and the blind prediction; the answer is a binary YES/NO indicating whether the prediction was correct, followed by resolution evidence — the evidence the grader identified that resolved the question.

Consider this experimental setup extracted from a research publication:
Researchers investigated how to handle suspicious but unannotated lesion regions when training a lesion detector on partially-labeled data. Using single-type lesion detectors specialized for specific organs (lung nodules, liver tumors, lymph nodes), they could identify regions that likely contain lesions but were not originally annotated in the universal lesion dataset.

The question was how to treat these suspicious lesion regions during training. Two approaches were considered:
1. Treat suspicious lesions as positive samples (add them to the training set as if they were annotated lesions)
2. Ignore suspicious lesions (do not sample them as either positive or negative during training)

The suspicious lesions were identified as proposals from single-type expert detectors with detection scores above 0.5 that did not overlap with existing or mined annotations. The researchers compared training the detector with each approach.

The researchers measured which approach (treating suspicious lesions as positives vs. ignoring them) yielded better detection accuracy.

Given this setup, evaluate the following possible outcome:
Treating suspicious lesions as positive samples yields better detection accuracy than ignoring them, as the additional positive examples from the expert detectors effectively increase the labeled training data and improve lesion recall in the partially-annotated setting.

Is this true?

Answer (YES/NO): NO